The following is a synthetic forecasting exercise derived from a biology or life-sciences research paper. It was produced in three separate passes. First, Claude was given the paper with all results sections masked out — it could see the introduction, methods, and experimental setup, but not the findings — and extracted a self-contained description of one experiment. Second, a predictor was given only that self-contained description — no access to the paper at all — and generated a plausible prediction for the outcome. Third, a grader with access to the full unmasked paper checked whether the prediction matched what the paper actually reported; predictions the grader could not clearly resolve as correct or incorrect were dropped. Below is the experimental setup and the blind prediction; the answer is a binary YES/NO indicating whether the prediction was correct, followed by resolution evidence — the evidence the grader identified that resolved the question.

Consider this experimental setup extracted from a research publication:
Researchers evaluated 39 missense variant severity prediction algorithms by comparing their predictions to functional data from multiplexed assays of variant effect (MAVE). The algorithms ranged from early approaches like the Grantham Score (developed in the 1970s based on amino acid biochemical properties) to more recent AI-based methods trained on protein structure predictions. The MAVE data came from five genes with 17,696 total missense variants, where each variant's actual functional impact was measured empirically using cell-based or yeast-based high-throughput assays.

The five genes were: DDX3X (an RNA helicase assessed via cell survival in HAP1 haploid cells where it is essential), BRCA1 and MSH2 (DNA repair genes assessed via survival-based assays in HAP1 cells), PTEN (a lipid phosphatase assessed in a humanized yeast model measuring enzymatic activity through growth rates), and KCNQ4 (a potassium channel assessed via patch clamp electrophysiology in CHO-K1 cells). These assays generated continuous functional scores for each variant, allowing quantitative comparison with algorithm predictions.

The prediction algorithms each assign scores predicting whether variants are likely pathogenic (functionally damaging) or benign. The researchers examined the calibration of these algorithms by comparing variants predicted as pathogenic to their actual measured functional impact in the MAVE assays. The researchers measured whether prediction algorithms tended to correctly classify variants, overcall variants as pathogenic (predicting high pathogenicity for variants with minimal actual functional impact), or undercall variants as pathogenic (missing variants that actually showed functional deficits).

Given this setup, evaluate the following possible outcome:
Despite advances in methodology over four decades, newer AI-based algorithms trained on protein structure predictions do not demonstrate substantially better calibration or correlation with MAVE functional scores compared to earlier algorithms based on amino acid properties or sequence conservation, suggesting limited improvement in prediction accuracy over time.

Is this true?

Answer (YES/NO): YES